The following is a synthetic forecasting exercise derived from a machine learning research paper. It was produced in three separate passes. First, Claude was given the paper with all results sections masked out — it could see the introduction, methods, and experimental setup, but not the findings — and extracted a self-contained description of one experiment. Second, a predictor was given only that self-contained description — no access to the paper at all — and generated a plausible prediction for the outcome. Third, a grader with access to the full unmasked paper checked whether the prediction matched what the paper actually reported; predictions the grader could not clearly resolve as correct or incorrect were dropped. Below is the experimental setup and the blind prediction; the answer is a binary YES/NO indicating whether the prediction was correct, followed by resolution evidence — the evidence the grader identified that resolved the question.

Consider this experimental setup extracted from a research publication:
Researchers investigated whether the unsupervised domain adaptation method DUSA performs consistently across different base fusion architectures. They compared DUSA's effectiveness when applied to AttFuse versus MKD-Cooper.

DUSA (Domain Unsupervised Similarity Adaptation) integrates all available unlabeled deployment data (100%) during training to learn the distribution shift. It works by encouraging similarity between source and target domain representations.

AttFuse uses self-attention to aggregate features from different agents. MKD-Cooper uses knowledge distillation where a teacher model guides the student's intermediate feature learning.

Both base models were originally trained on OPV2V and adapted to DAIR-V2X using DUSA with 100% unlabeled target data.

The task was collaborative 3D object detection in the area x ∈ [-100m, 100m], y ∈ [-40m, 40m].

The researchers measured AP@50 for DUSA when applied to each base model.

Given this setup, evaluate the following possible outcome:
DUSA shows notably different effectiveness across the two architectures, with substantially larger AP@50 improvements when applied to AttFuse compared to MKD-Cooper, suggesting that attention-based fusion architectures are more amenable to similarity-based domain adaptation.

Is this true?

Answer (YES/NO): NO